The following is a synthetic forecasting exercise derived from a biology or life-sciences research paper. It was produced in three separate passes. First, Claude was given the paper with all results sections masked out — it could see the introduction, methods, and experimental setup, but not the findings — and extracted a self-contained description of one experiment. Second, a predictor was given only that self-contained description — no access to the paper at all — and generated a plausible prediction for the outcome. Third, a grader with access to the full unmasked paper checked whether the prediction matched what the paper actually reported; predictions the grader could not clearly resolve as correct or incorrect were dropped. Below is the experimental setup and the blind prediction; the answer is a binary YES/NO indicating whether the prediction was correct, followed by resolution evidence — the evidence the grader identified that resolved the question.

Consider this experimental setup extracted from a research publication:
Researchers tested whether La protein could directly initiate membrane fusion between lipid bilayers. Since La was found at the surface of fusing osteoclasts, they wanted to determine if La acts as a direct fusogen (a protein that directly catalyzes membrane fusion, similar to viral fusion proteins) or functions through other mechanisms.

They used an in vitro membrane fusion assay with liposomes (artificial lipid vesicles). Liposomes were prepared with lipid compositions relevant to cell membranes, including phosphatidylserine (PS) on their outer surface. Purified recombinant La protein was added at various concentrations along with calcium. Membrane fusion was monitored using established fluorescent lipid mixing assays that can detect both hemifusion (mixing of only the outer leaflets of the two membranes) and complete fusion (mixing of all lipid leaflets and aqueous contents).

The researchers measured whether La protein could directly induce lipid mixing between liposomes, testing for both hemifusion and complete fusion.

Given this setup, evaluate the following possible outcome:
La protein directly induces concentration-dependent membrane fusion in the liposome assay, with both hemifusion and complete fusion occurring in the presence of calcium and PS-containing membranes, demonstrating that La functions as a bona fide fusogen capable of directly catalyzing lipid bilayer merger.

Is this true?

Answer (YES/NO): NO